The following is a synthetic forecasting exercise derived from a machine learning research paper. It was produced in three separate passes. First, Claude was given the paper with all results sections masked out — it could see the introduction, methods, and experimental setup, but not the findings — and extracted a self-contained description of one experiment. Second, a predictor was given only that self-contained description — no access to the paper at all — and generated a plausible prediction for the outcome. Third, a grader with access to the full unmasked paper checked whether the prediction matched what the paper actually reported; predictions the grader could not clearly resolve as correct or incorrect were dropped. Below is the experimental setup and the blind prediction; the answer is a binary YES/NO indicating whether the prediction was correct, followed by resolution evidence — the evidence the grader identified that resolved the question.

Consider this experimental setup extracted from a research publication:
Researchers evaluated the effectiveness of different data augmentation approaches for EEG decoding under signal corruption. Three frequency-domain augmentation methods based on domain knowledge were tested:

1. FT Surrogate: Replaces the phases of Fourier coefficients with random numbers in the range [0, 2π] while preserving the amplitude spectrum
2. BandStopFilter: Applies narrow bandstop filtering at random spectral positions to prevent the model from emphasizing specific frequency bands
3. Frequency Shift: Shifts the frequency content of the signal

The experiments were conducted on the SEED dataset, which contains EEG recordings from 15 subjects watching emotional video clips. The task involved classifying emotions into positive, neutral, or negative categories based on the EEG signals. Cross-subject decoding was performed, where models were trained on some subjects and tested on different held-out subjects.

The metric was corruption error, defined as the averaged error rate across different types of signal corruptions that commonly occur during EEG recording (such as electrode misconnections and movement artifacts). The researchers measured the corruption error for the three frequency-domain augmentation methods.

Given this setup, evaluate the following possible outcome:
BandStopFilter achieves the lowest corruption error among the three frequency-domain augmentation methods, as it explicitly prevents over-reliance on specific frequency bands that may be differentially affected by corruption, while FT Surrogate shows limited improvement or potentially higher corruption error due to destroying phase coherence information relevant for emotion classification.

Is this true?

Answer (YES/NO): NO